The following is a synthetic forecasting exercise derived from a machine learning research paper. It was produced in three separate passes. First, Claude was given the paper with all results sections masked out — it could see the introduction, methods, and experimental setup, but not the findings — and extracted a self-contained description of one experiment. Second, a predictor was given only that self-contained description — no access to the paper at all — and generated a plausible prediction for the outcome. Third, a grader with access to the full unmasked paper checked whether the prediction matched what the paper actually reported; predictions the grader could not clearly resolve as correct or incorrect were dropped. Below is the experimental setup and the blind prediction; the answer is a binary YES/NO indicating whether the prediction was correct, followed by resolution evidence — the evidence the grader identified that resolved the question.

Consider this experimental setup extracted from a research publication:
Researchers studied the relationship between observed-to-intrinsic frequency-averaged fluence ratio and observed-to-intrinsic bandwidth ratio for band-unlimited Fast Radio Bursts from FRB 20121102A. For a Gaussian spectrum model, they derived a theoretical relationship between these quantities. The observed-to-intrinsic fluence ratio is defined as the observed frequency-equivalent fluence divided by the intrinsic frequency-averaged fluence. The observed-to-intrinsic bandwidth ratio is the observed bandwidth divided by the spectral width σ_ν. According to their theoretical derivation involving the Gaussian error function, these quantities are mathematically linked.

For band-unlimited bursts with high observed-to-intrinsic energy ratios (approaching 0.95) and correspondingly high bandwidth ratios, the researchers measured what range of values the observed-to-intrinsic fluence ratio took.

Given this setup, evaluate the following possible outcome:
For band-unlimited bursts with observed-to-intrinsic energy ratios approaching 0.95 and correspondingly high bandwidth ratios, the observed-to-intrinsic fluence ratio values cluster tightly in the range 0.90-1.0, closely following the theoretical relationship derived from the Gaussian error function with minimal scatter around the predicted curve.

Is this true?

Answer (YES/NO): NO